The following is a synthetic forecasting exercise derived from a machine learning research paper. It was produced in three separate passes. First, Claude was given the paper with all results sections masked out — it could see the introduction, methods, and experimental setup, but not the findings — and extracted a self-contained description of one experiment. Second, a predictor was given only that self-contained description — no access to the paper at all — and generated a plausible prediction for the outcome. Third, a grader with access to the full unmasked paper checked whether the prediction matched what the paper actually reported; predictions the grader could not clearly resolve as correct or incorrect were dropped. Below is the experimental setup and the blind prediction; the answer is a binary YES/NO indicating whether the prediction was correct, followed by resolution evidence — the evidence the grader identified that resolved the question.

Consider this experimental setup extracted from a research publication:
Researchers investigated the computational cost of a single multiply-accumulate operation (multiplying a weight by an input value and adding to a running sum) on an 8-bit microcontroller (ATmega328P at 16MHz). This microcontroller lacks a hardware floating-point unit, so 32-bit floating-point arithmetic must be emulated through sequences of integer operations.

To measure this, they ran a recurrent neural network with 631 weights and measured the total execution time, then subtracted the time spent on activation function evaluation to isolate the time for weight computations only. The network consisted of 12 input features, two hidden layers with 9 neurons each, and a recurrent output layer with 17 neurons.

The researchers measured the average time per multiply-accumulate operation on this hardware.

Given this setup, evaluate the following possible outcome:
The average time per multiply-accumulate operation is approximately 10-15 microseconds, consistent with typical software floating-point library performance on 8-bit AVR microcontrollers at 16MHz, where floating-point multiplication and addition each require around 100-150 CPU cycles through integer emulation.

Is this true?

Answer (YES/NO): NO